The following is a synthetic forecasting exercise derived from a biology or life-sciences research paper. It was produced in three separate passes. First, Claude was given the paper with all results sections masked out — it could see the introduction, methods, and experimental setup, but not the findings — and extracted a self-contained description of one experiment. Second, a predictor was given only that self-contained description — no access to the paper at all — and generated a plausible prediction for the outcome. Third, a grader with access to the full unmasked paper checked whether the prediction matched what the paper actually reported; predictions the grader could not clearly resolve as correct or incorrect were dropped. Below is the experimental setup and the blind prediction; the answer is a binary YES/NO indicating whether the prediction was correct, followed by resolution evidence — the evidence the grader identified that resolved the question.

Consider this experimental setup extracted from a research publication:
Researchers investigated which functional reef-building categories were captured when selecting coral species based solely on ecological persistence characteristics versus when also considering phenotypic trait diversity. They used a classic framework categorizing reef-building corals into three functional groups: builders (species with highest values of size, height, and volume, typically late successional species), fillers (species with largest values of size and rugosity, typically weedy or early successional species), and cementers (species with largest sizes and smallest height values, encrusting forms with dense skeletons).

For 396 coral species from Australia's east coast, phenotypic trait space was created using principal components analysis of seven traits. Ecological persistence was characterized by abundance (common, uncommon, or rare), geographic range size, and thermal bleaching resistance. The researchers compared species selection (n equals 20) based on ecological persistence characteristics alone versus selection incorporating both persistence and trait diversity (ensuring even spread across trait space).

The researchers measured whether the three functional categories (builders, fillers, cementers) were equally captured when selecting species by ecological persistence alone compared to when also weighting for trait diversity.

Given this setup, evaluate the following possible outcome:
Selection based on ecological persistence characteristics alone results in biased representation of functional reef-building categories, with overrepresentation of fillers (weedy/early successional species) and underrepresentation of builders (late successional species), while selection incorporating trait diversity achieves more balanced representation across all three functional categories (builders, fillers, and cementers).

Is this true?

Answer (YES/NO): NO